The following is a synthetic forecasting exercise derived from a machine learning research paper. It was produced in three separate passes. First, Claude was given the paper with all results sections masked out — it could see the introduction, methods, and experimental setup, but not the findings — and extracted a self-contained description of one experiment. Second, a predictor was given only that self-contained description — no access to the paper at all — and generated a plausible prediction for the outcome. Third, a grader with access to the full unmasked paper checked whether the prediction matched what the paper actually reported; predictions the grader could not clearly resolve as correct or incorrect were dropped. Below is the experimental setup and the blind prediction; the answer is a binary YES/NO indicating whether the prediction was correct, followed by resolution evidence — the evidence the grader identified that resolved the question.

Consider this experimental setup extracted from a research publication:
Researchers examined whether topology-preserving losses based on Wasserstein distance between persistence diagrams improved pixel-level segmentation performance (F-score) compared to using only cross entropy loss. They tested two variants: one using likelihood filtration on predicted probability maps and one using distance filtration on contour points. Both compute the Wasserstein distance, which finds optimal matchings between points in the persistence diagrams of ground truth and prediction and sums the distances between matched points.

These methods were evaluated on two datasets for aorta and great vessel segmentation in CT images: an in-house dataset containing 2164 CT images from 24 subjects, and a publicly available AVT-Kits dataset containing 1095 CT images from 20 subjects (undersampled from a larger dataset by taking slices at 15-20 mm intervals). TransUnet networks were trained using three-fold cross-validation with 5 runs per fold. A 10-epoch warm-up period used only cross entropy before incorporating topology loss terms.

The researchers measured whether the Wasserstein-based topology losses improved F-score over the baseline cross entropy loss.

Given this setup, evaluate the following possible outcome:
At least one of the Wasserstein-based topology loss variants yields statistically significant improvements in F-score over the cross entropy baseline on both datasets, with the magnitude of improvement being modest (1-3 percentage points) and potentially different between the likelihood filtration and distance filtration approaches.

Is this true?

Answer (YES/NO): NO